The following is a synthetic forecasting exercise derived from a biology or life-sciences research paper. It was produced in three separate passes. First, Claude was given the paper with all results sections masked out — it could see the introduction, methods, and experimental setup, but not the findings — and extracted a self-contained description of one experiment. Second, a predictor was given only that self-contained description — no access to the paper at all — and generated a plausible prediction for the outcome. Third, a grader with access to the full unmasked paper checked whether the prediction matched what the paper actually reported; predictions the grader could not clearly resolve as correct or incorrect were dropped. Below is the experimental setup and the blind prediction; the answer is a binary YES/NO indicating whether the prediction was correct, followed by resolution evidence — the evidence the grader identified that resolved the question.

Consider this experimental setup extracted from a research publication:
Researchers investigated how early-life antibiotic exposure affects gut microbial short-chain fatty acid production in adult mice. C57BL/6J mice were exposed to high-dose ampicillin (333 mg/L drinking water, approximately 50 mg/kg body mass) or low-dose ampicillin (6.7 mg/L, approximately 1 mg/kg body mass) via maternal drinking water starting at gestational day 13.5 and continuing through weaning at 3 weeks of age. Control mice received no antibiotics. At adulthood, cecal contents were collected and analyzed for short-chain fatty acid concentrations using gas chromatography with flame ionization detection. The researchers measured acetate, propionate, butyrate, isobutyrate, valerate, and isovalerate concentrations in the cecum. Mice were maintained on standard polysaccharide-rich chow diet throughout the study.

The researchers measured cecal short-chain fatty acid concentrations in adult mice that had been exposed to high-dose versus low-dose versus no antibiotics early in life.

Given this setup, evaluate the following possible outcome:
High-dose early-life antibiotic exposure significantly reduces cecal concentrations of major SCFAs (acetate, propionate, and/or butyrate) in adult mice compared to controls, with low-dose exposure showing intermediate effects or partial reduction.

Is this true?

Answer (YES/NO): NO